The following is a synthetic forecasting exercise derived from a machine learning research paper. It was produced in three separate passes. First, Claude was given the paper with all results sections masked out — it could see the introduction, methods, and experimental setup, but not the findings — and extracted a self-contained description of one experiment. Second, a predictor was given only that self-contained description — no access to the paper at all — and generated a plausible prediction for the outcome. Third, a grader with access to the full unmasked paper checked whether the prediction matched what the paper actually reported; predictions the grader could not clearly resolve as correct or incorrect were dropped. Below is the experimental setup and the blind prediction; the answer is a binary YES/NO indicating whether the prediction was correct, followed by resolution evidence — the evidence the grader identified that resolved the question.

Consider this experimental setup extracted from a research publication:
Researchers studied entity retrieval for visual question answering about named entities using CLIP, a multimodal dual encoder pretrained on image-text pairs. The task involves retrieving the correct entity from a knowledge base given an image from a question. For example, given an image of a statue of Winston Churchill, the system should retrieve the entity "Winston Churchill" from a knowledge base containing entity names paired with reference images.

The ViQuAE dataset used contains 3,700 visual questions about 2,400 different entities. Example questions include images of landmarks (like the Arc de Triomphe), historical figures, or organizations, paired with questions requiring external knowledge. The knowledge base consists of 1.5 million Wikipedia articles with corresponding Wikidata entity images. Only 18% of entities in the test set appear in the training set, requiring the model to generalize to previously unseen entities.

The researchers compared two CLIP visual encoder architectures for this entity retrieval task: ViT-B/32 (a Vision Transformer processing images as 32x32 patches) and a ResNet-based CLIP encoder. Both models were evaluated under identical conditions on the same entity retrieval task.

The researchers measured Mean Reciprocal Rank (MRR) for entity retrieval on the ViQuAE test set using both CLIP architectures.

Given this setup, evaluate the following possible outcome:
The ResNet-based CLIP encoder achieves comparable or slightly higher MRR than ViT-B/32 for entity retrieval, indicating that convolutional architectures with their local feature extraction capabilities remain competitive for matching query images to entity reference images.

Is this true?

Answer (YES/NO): NO